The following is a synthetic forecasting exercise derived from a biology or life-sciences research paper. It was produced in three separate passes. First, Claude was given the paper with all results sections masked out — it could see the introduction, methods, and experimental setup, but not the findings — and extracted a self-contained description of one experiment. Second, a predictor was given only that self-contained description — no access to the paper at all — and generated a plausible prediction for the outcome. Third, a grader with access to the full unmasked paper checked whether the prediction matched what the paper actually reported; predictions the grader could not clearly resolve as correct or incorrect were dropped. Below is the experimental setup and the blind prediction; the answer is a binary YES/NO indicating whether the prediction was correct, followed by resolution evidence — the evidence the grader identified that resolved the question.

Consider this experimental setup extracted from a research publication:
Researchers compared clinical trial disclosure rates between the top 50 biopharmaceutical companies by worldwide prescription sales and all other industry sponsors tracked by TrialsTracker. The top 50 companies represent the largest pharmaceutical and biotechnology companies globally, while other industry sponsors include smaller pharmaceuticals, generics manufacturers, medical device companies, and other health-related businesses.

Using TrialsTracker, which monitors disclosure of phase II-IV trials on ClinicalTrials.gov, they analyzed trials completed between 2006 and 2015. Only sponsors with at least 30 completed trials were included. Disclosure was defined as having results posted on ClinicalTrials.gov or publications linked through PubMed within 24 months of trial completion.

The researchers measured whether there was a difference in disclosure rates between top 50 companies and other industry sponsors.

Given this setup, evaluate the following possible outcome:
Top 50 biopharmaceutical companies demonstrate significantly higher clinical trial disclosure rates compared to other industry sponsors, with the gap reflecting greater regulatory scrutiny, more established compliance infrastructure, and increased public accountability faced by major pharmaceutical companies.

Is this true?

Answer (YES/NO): YES